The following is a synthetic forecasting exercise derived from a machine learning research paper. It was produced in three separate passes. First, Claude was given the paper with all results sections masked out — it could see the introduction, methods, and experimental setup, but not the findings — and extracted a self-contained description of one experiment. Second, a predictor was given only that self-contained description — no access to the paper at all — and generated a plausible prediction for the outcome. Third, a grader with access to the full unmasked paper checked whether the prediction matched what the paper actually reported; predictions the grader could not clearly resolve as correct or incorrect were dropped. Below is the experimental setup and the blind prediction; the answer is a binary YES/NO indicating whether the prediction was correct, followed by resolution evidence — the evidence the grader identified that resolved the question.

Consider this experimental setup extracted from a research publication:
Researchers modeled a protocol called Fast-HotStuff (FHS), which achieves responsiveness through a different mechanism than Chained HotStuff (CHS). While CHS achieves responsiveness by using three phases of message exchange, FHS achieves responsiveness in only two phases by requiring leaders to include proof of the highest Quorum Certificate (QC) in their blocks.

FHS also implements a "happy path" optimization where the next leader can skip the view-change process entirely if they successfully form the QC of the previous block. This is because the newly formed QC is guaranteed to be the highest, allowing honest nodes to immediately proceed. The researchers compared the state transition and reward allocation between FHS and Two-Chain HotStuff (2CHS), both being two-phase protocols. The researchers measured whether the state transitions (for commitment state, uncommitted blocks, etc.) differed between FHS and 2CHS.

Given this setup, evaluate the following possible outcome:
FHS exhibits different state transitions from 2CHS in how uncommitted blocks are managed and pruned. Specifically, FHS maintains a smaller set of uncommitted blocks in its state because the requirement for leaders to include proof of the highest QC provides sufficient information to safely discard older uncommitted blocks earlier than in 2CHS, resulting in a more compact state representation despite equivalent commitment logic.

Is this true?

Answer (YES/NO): NO